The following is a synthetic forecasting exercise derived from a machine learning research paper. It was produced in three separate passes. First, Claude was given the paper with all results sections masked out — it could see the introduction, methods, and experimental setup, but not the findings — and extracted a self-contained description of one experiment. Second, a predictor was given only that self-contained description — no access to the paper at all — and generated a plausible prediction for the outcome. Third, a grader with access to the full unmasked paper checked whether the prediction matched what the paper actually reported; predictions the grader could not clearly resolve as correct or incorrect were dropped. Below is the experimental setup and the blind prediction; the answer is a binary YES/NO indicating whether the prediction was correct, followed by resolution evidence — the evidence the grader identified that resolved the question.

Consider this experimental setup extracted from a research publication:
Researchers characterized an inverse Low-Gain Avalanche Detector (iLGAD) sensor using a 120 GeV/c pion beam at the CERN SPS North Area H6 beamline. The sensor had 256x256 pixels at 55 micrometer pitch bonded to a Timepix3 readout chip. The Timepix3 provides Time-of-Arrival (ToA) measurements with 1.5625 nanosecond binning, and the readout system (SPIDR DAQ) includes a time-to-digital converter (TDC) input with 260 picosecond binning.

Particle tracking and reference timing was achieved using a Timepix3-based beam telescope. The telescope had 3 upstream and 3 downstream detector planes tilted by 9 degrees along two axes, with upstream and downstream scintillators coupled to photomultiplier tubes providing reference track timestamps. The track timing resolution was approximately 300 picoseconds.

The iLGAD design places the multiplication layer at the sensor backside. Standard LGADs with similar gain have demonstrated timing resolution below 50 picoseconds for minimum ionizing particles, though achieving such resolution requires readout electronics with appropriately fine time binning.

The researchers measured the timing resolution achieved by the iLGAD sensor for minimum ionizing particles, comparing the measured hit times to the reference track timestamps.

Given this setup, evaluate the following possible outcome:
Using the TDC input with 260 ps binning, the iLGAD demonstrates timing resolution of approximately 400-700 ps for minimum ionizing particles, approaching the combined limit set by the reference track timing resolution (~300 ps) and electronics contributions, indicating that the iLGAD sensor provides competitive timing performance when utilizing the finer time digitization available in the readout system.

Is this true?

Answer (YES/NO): NO